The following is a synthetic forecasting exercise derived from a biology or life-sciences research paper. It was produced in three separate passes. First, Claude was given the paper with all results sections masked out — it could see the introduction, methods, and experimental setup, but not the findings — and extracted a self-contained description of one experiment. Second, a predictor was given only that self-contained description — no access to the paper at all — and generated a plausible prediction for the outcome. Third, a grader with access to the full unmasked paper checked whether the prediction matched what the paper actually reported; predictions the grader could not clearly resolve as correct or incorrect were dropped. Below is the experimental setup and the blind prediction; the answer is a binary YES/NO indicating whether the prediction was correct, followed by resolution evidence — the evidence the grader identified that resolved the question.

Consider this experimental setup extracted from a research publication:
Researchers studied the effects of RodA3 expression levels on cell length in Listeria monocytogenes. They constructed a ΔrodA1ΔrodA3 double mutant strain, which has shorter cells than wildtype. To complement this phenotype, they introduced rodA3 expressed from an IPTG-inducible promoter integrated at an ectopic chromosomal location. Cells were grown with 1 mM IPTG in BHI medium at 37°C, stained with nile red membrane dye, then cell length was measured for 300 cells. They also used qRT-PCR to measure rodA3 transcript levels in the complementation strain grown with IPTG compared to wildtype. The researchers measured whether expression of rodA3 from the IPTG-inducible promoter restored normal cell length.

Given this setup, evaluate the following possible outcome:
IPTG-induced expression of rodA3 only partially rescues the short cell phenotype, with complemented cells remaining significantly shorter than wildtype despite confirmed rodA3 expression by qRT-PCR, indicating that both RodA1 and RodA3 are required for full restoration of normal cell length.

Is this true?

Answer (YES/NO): NO